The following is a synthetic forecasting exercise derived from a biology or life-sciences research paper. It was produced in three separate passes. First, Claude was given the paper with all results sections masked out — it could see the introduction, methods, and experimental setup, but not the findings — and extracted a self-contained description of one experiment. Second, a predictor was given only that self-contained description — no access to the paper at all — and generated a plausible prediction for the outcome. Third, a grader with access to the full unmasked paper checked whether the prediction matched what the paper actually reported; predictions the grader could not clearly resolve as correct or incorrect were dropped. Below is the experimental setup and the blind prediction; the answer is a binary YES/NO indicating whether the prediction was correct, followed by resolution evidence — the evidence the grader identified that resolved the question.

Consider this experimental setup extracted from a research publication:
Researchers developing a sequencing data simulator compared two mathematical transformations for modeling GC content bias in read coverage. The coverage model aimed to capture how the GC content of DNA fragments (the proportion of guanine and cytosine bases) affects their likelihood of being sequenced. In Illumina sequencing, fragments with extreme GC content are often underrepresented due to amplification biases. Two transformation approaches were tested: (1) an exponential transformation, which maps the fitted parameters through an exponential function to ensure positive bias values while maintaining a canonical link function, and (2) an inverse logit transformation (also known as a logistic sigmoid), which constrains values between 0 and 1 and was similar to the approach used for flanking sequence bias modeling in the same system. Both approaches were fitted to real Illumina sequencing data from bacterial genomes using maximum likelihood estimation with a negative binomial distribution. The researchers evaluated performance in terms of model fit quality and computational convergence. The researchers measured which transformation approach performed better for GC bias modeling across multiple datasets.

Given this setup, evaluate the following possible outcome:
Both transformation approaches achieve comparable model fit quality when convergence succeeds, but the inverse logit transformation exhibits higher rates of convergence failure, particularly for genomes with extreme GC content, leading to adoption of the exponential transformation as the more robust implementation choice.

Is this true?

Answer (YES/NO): NO